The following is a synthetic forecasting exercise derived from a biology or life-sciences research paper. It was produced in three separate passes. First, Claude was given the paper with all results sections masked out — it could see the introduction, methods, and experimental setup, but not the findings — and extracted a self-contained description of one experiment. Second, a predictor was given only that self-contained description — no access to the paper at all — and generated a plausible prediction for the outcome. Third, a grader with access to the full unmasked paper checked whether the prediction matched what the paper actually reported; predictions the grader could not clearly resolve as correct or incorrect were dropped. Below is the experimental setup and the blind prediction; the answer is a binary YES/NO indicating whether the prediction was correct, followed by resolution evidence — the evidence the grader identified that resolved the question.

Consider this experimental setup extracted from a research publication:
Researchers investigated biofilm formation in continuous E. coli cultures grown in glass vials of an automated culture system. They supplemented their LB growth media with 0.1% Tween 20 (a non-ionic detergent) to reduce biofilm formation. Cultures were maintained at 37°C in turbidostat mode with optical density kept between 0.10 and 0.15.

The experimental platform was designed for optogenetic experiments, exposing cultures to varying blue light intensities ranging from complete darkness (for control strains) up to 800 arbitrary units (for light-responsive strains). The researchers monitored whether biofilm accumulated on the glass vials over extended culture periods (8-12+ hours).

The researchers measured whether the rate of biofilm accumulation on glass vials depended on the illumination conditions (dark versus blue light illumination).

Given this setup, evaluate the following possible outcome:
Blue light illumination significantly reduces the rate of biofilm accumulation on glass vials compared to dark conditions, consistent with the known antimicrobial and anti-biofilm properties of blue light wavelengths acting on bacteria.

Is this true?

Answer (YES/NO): NO